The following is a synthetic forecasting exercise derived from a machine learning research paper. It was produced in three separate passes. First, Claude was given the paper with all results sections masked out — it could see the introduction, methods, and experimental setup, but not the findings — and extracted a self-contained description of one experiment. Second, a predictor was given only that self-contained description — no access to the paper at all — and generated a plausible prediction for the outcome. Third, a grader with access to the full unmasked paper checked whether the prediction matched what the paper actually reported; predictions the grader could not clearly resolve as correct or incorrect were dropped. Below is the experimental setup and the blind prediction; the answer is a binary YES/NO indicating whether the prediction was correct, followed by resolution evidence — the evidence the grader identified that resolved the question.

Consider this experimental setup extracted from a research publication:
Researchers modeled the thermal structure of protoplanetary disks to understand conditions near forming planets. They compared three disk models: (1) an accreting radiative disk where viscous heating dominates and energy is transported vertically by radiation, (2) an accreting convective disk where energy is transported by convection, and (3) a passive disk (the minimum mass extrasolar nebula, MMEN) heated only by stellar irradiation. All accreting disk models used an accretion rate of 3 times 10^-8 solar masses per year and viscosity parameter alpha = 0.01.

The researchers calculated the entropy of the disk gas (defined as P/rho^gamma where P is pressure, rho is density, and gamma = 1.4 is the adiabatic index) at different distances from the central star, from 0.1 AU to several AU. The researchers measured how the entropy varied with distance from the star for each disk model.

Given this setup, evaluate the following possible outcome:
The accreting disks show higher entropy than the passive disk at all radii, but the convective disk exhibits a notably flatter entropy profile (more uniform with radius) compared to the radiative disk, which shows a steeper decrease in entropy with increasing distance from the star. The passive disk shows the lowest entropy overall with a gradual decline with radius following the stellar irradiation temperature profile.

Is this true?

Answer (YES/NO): NO